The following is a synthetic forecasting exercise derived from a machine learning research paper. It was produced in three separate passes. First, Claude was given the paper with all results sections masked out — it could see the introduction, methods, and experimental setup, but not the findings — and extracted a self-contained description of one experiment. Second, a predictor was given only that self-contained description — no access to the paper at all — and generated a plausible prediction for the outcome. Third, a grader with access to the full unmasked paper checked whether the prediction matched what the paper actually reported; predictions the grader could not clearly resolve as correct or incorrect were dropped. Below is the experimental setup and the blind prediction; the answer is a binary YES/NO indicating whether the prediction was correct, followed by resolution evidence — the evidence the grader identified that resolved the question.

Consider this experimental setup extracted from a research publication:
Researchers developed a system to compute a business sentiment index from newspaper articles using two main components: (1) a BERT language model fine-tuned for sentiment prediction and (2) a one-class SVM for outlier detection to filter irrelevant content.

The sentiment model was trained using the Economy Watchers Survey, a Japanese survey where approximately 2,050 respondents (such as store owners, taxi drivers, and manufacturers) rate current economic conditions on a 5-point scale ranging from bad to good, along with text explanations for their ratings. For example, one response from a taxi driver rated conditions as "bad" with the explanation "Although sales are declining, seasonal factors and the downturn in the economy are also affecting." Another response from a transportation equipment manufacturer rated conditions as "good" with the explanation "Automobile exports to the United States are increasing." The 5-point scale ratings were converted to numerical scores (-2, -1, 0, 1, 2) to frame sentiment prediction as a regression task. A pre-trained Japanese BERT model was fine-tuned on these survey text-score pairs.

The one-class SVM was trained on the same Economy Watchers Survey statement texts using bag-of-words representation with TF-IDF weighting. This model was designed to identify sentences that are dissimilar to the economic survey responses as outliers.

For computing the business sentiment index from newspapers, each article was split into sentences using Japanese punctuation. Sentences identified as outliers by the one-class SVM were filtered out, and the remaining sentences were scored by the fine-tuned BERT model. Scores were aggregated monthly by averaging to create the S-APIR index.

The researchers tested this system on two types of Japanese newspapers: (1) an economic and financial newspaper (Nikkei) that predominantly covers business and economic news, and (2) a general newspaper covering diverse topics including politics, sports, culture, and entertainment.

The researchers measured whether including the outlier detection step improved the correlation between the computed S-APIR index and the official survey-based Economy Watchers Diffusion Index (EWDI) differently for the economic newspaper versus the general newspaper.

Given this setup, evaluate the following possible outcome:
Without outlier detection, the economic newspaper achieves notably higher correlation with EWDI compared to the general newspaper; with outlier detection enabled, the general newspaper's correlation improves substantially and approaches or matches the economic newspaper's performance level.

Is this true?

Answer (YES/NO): NO